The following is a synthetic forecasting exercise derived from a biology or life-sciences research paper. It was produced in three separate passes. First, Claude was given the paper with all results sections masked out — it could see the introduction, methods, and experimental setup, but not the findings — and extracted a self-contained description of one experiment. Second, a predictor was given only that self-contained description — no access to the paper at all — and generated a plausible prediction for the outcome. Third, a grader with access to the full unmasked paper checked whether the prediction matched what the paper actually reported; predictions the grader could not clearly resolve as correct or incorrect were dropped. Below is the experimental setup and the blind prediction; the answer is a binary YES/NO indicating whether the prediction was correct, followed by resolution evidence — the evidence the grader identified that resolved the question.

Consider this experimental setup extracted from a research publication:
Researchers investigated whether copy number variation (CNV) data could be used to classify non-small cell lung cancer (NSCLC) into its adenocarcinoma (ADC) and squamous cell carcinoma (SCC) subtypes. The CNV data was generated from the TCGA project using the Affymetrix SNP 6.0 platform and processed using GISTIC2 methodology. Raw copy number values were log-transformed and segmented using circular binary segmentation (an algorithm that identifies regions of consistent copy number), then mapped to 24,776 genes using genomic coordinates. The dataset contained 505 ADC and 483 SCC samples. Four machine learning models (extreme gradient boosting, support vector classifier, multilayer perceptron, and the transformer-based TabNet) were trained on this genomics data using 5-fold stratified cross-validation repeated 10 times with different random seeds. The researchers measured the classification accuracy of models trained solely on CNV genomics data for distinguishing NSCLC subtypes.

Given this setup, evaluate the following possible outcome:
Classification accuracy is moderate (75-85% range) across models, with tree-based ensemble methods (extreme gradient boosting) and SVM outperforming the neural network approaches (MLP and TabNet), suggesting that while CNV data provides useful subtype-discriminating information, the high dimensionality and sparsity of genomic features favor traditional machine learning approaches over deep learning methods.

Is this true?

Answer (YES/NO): NO